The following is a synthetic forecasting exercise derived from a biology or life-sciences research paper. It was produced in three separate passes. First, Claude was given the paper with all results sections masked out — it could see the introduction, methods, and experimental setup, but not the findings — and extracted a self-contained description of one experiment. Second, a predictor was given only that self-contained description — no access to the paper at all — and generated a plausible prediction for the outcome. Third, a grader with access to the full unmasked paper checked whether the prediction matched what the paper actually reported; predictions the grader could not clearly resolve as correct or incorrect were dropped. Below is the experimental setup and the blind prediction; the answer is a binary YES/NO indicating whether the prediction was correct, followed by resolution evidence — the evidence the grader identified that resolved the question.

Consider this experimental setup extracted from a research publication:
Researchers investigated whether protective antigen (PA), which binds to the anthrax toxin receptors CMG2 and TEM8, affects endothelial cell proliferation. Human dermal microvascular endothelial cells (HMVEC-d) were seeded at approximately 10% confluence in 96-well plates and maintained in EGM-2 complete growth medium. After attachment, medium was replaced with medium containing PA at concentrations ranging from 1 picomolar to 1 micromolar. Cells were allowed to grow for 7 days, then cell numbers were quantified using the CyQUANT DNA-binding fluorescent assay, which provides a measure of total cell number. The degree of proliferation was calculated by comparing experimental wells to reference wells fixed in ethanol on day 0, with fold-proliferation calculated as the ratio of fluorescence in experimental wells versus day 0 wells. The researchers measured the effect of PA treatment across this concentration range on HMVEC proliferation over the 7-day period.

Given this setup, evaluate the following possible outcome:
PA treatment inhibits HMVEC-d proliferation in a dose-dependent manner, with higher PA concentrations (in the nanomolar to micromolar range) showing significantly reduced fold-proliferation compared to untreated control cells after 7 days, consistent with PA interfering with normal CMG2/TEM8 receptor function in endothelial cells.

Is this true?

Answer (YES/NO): NO